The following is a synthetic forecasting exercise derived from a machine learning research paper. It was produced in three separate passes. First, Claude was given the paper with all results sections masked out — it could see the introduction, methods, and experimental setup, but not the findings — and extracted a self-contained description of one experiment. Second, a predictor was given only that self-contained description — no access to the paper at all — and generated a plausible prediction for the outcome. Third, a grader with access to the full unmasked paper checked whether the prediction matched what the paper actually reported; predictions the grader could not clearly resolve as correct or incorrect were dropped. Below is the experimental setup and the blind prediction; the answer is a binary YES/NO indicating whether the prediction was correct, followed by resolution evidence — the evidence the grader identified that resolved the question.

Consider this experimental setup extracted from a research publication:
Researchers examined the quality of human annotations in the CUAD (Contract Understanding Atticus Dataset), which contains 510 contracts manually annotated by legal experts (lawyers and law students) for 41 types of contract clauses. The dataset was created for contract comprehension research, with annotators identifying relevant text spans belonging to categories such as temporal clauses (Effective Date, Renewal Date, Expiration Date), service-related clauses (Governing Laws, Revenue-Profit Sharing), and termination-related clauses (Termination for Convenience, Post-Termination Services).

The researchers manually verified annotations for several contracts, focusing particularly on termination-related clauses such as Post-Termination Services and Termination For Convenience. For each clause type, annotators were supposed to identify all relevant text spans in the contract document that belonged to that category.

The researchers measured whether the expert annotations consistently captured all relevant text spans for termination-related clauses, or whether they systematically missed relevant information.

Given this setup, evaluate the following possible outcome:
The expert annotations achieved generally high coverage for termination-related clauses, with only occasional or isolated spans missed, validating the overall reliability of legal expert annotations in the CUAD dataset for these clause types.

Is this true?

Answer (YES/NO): NO